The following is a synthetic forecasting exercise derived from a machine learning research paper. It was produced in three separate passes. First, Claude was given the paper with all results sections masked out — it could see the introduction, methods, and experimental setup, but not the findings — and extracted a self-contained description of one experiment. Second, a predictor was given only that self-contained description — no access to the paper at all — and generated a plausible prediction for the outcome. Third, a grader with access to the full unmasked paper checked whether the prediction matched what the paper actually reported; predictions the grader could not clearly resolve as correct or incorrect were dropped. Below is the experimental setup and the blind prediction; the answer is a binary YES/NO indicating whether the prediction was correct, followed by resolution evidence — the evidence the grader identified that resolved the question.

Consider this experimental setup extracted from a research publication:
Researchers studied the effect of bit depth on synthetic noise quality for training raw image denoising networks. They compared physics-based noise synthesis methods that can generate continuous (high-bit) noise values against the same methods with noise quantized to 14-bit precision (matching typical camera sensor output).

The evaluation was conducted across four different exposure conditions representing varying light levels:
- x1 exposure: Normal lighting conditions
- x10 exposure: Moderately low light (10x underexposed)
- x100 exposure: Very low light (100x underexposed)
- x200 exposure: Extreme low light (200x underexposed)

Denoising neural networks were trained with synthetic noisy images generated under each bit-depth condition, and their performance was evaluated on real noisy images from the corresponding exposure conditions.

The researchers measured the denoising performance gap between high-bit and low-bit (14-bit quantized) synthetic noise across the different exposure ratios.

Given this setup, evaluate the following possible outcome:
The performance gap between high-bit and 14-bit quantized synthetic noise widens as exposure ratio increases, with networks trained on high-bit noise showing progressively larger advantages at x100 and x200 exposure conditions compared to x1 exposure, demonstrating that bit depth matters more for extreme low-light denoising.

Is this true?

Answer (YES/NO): YES